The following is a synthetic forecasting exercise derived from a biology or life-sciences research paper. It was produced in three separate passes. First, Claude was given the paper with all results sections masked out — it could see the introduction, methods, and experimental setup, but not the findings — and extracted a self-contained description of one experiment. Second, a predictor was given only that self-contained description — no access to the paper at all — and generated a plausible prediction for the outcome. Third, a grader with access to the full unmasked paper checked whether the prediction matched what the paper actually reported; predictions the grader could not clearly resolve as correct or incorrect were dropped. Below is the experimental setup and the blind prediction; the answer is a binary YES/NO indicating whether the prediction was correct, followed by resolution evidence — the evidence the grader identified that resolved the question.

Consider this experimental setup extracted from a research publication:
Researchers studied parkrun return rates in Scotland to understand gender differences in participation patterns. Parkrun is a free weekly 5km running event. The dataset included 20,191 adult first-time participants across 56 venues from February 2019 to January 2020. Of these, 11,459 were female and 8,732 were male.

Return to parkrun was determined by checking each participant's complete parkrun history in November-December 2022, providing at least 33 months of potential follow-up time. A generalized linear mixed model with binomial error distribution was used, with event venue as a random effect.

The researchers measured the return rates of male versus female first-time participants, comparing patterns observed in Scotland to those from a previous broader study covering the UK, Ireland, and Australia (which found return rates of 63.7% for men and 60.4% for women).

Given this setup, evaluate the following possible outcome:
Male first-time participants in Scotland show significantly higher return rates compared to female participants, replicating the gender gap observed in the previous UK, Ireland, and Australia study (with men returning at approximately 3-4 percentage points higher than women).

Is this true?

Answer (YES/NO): YES